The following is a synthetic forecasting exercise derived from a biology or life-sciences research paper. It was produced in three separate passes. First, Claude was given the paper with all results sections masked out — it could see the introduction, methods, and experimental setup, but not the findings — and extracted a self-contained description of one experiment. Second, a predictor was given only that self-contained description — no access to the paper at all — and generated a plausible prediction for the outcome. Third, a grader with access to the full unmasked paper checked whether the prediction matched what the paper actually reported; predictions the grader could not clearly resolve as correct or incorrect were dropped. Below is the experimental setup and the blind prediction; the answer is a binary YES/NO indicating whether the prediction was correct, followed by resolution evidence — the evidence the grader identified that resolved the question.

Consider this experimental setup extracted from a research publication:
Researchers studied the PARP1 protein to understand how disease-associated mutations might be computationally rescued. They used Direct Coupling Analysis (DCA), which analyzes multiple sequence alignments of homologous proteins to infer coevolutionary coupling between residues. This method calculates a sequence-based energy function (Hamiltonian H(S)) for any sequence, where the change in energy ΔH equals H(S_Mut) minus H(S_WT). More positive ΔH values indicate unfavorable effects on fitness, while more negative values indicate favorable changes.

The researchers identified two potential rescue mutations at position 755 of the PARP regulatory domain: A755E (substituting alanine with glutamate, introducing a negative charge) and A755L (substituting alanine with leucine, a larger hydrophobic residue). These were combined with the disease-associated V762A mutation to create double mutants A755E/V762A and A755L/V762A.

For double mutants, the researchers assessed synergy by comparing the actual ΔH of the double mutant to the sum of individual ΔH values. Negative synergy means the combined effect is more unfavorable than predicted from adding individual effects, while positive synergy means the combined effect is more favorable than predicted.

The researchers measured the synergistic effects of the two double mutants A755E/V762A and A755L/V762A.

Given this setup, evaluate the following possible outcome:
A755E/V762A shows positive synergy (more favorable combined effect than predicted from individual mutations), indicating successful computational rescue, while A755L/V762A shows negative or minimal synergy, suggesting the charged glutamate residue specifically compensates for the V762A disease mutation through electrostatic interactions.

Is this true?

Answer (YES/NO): NO